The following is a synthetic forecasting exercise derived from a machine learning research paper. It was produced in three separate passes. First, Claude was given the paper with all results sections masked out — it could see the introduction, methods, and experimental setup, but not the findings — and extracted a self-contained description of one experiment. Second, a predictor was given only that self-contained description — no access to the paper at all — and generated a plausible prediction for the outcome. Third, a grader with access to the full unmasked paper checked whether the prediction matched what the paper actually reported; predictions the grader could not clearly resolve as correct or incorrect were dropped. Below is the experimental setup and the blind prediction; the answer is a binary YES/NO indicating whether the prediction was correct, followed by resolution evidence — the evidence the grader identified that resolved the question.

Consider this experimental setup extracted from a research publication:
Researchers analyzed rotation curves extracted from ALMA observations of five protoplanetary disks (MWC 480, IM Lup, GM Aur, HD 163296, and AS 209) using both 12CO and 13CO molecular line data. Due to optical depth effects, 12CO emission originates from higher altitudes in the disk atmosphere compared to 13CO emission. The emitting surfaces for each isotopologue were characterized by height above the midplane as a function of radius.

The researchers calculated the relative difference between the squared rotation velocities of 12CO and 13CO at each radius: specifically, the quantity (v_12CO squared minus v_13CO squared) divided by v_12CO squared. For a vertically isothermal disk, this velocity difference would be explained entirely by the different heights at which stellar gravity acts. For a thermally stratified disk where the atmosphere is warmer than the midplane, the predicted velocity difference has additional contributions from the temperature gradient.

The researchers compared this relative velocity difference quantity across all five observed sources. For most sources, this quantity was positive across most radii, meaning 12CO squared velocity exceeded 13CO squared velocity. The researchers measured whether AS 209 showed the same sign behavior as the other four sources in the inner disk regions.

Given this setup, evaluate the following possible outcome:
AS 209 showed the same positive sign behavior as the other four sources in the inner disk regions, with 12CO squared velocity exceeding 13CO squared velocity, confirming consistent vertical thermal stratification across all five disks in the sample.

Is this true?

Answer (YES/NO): NO